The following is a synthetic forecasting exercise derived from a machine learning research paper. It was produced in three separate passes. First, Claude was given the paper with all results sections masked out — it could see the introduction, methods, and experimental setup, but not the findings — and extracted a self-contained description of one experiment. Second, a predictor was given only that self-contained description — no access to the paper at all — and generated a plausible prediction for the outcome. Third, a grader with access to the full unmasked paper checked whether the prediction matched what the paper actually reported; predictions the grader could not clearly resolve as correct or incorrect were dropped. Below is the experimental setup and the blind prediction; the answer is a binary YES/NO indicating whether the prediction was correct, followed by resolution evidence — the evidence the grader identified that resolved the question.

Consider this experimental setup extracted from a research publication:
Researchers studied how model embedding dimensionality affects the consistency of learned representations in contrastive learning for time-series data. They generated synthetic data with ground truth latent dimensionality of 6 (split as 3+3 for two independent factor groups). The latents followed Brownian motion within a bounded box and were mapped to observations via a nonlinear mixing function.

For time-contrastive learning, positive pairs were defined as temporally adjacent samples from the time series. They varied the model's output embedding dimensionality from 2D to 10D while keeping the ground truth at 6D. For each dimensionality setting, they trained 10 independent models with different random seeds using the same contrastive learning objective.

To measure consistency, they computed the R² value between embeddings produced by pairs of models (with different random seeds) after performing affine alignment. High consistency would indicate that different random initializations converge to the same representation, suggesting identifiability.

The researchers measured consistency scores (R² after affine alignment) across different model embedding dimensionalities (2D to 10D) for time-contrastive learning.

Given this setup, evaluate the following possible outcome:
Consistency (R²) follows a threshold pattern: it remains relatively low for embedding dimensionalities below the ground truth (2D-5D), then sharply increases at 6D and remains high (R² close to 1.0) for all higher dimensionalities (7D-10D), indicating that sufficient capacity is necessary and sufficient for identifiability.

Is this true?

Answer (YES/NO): NO